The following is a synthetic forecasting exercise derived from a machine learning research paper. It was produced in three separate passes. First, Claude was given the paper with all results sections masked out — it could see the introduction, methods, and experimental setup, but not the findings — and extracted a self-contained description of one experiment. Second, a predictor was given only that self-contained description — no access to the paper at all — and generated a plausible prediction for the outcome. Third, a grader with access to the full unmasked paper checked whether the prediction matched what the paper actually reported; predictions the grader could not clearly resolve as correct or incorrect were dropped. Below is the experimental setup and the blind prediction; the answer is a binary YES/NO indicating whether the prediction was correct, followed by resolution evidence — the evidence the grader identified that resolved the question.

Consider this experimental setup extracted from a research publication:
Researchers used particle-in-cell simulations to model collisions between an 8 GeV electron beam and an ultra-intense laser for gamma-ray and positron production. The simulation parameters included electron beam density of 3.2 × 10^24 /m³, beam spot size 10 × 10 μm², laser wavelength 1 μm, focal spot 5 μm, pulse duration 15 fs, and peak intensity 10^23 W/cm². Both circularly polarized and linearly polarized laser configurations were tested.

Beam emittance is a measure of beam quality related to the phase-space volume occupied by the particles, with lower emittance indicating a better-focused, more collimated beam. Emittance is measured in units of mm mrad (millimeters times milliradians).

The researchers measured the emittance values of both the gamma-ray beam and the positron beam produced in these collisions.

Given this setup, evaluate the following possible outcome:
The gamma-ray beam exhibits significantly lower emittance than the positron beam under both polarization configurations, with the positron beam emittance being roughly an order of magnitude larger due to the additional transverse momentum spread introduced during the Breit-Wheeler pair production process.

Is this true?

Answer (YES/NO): NO